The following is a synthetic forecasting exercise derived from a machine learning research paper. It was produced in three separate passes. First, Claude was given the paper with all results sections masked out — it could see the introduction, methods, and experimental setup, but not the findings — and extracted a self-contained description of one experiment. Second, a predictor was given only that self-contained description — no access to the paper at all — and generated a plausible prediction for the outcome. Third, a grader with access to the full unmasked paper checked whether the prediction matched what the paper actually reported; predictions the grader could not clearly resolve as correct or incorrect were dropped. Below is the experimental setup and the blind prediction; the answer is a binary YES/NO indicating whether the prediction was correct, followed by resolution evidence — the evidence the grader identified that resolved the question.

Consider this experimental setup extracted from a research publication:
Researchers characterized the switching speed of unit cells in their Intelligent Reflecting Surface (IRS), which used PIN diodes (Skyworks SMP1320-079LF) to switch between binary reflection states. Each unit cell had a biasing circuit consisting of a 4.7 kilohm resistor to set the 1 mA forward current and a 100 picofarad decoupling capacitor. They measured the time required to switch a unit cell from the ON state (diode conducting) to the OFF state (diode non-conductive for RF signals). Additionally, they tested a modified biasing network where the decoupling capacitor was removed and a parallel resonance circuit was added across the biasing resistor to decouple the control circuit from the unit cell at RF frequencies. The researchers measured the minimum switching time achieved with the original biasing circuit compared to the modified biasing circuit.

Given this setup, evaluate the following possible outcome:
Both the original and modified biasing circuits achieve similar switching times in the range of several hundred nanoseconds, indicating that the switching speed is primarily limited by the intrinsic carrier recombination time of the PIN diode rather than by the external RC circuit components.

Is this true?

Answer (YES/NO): NO